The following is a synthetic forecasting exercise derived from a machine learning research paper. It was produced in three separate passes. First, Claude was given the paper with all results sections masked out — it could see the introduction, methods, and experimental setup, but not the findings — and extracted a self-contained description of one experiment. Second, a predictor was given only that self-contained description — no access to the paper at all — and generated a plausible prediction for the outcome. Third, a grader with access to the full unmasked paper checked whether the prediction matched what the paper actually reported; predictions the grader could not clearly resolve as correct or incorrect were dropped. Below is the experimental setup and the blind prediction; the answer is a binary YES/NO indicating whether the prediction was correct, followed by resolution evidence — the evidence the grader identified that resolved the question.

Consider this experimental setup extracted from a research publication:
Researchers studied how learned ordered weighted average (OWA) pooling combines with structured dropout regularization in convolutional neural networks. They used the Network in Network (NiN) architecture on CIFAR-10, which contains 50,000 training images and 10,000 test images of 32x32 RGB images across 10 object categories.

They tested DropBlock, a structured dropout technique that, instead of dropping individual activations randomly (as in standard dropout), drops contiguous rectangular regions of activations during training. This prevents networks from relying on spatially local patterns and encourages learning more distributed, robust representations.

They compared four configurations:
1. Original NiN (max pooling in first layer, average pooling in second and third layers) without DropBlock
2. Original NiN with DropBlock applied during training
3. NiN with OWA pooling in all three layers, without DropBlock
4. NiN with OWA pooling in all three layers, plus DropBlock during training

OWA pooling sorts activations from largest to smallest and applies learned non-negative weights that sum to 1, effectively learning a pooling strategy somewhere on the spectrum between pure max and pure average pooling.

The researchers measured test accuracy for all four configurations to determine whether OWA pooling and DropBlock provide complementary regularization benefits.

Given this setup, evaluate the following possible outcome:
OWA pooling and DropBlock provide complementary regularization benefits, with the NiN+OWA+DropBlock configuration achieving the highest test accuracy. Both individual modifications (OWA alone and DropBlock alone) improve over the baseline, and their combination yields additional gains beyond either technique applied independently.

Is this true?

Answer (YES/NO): YES